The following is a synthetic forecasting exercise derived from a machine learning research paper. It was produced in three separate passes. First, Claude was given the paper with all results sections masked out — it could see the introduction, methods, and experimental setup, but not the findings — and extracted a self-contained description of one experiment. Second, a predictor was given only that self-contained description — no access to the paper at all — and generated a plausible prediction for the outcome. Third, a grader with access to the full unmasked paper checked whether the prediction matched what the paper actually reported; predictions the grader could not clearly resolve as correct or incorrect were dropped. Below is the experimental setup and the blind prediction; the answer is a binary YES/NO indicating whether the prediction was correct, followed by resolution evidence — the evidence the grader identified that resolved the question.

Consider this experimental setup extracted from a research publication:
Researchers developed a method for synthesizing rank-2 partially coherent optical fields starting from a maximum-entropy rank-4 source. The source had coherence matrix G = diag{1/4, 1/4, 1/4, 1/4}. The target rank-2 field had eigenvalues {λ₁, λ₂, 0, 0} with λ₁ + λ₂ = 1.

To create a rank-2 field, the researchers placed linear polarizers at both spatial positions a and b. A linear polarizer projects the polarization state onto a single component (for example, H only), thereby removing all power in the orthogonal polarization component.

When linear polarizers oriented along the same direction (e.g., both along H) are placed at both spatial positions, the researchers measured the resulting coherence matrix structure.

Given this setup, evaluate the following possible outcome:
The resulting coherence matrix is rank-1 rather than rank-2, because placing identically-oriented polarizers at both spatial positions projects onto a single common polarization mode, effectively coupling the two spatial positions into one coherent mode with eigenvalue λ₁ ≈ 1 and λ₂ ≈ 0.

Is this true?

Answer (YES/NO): NO